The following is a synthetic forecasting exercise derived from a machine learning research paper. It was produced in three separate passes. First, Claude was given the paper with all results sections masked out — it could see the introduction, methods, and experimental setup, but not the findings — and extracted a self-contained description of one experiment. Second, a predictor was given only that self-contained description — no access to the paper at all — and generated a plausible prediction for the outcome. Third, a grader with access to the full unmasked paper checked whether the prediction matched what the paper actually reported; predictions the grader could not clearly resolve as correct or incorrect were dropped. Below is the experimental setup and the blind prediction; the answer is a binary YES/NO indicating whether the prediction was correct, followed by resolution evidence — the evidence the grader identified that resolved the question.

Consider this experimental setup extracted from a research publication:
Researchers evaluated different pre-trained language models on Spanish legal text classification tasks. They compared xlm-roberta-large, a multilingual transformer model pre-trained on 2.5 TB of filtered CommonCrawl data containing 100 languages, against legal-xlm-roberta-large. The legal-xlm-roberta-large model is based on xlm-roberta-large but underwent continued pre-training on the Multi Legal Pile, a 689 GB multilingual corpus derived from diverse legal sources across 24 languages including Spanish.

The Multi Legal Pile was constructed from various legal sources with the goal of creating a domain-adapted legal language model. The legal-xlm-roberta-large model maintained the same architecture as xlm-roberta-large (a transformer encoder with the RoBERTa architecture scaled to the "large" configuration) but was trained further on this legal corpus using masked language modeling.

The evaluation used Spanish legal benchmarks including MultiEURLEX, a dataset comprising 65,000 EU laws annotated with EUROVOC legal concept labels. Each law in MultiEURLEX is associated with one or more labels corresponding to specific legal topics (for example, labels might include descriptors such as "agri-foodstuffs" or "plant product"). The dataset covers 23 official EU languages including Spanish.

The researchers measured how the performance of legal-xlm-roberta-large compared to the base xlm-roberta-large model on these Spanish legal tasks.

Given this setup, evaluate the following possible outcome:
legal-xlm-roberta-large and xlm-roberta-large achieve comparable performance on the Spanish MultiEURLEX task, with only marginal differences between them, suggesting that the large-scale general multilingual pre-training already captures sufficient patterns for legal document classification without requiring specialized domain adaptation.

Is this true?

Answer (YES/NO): YES